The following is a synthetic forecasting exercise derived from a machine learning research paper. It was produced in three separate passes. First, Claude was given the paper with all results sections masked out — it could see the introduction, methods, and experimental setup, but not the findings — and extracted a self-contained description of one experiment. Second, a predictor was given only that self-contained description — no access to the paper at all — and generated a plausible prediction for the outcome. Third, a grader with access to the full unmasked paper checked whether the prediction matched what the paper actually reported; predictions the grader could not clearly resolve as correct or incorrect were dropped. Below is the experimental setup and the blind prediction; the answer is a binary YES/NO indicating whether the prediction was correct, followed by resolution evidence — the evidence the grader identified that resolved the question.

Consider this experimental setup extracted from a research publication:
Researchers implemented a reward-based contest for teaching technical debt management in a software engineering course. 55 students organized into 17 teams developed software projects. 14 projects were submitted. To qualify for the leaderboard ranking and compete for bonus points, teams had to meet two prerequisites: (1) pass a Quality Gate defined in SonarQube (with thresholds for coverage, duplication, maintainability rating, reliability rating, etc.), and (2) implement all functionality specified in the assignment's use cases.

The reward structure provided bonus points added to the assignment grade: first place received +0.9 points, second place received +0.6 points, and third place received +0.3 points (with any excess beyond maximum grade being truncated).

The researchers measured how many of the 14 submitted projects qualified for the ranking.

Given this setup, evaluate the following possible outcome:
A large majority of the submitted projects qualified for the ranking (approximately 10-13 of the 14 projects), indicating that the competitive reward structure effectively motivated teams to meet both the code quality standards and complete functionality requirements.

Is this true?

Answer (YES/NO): YES